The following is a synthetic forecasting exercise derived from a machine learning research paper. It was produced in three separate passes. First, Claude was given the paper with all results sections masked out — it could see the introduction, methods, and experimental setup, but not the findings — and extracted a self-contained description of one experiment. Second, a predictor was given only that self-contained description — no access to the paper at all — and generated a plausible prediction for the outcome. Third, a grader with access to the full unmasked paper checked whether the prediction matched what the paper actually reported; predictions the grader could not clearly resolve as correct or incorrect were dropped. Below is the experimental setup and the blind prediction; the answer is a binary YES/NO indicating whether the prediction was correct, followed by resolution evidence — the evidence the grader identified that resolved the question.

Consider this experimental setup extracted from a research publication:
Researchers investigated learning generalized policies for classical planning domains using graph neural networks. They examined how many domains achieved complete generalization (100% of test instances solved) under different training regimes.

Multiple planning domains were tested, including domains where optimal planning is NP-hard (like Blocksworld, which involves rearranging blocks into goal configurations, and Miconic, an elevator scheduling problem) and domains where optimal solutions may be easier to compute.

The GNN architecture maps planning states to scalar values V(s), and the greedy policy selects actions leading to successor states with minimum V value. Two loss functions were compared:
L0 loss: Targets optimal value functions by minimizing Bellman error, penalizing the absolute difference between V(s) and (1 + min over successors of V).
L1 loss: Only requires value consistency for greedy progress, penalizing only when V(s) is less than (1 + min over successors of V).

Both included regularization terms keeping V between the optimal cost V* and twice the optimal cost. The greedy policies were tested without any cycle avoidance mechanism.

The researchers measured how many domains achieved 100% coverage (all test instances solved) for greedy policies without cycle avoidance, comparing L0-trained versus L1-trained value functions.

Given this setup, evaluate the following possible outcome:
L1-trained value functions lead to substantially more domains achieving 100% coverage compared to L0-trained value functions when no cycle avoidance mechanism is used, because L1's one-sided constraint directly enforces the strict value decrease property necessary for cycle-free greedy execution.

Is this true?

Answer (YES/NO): YES